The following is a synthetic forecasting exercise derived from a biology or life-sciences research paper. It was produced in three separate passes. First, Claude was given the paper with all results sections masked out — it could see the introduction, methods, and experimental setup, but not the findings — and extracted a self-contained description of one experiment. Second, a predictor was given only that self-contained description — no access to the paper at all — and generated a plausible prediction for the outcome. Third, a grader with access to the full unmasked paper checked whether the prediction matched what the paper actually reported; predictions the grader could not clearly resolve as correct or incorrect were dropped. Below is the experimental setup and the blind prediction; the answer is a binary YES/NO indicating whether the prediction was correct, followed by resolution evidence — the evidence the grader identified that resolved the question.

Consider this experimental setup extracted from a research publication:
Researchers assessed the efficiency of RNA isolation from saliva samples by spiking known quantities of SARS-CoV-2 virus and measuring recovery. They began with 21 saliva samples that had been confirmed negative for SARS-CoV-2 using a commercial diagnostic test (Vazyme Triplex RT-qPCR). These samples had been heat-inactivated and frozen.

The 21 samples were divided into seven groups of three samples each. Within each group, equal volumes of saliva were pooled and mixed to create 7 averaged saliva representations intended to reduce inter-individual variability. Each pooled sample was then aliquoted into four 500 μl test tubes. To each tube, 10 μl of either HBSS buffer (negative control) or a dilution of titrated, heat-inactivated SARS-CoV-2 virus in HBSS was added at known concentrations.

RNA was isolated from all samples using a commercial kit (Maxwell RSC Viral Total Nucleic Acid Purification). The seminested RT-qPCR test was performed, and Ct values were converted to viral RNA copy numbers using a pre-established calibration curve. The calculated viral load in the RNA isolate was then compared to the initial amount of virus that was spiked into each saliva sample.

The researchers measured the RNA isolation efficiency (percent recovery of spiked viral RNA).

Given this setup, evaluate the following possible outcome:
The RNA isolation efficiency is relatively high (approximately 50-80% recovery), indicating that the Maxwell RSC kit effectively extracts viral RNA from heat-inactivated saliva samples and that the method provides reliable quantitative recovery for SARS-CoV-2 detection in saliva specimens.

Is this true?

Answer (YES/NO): NO